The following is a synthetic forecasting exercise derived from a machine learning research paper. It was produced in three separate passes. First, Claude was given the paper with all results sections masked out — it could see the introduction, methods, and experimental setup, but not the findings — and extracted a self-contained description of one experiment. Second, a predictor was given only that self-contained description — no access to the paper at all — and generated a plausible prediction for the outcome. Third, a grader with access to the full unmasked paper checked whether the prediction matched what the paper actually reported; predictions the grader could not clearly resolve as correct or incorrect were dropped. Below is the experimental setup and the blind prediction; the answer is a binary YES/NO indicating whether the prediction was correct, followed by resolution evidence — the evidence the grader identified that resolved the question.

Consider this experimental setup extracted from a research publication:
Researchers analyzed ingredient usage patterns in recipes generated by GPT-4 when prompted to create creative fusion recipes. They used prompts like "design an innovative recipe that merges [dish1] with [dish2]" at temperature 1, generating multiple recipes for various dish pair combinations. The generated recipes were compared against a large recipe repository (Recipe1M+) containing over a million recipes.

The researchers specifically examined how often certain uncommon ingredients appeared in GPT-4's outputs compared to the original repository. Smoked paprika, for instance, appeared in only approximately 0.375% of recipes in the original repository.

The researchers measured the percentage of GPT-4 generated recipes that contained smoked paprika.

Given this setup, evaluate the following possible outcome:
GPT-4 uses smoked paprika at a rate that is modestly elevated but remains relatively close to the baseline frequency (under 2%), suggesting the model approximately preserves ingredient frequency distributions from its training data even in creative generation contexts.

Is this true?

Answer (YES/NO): NO